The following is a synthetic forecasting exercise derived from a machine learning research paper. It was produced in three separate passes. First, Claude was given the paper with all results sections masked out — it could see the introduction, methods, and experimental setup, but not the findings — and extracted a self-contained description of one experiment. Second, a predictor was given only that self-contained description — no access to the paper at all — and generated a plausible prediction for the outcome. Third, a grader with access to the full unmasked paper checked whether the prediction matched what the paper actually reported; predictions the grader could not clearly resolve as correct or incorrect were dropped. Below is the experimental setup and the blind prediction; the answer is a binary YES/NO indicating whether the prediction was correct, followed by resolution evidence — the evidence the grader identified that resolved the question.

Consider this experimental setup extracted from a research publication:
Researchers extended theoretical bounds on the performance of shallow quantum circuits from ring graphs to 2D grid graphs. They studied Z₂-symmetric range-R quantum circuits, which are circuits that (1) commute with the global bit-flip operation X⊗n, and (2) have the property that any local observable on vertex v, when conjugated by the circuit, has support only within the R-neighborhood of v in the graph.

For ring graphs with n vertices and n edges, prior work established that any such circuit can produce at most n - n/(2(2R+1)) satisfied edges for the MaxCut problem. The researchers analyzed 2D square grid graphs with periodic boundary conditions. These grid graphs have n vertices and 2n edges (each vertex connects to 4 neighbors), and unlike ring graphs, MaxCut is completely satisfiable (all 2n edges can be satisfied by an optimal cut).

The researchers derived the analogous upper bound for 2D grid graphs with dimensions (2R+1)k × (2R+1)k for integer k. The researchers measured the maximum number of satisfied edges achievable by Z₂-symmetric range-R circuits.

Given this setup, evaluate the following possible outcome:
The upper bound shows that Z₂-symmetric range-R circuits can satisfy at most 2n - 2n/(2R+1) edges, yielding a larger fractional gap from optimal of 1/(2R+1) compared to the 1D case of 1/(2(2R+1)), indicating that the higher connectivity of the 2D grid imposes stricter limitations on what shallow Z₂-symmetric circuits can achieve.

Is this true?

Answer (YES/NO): NO